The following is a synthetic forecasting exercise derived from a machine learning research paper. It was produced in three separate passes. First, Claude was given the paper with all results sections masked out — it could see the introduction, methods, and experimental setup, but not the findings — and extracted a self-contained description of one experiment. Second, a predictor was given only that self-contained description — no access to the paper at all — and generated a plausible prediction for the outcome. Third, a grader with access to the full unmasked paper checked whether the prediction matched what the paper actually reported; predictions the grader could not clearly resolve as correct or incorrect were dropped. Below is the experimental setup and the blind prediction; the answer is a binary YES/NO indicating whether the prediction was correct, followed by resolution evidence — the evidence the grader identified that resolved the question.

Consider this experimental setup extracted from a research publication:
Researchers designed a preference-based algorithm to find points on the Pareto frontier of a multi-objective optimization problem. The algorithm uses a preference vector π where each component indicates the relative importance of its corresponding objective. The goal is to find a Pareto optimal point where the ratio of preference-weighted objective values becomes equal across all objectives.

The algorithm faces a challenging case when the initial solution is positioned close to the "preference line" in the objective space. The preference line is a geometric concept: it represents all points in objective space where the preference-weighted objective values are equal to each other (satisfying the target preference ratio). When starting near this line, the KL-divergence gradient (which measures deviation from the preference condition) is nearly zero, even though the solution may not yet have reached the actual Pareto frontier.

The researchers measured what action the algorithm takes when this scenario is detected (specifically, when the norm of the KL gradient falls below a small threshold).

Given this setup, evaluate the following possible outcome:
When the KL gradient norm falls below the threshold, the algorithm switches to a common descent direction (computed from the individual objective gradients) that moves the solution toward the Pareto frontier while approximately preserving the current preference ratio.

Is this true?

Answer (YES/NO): NO